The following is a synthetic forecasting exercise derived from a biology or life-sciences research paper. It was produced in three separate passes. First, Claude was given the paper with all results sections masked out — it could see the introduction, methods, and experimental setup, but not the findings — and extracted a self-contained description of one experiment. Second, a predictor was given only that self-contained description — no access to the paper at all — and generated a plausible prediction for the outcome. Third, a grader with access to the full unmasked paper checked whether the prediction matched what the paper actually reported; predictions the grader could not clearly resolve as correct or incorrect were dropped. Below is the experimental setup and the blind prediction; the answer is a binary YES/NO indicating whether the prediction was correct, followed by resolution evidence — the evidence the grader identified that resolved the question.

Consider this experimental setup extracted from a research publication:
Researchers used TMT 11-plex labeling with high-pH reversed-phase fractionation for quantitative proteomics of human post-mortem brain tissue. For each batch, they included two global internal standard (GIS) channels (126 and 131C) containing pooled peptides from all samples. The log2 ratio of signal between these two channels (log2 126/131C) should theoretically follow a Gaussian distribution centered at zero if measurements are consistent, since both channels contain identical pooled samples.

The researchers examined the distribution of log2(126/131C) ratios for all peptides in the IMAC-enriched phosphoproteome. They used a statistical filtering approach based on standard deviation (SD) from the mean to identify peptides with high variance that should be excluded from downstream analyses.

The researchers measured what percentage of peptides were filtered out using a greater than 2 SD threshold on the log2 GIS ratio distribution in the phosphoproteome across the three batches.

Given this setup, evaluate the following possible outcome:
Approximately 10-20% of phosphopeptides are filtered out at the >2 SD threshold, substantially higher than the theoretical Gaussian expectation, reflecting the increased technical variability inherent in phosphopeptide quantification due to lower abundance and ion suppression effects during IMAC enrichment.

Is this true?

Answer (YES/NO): NO